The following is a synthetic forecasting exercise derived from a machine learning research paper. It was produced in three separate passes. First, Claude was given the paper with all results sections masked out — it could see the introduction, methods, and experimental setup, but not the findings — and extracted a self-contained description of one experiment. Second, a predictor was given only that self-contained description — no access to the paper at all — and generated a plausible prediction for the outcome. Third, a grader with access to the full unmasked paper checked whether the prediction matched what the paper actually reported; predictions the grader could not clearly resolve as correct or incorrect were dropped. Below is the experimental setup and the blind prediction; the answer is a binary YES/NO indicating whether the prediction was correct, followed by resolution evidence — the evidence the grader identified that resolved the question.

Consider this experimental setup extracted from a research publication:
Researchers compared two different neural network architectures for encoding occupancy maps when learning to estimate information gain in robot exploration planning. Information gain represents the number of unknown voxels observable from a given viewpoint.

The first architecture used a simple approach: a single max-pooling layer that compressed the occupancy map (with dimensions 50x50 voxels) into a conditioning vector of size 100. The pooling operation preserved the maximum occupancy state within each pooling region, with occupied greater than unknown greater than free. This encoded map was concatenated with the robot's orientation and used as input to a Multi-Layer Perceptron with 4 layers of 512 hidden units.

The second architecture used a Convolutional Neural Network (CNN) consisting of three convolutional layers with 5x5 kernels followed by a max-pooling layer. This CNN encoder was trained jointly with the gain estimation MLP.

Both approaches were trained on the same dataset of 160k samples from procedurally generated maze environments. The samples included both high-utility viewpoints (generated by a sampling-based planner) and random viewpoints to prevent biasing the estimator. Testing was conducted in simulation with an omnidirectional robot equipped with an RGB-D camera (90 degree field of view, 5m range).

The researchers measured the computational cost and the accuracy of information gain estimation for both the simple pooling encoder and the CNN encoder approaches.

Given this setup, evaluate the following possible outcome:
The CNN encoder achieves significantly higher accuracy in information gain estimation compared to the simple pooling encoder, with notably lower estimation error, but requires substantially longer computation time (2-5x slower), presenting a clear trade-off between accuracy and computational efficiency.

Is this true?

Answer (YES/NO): NO